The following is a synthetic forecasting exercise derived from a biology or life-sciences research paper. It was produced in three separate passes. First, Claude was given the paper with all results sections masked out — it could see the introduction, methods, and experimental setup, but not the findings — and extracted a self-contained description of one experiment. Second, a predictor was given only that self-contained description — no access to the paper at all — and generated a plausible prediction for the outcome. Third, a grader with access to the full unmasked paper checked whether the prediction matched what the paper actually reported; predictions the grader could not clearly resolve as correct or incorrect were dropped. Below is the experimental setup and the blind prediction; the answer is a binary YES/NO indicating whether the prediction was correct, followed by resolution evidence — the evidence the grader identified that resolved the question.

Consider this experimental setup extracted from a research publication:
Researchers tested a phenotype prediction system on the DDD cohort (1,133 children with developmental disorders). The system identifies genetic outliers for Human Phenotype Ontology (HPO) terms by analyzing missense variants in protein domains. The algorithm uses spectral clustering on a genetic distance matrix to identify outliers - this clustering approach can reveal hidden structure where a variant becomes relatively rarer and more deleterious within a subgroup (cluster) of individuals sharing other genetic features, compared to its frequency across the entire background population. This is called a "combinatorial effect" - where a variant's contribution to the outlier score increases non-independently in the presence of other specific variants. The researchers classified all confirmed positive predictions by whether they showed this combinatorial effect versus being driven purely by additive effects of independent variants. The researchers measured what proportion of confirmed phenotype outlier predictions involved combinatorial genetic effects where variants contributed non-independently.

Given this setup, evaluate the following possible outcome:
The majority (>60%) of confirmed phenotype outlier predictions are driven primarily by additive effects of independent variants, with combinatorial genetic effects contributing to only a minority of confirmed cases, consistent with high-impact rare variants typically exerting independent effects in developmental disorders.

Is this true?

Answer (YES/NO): YES